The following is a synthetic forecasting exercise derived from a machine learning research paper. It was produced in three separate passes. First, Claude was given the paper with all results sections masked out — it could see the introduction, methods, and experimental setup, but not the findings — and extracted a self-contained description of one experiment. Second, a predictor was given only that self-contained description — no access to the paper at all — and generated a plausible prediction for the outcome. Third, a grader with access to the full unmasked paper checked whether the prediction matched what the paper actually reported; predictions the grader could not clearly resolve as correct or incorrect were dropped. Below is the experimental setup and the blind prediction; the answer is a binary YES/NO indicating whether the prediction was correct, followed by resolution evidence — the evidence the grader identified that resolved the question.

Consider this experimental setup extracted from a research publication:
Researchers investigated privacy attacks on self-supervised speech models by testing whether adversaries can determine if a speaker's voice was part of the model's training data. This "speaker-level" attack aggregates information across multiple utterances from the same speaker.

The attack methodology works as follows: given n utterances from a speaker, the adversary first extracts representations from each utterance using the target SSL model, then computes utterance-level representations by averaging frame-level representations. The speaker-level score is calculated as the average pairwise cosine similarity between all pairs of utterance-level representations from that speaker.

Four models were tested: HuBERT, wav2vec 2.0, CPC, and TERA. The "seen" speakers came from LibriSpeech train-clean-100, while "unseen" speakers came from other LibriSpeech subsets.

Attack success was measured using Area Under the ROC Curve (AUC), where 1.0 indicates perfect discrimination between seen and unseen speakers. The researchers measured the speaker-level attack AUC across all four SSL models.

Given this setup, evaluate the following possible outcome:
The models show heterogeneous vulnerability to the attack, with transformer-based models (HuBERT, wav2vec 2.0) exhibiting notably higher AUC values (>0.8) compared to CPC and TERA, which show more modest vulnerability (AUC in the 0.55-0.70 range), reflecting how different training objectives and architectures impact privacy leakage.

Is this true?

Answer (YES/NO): NO